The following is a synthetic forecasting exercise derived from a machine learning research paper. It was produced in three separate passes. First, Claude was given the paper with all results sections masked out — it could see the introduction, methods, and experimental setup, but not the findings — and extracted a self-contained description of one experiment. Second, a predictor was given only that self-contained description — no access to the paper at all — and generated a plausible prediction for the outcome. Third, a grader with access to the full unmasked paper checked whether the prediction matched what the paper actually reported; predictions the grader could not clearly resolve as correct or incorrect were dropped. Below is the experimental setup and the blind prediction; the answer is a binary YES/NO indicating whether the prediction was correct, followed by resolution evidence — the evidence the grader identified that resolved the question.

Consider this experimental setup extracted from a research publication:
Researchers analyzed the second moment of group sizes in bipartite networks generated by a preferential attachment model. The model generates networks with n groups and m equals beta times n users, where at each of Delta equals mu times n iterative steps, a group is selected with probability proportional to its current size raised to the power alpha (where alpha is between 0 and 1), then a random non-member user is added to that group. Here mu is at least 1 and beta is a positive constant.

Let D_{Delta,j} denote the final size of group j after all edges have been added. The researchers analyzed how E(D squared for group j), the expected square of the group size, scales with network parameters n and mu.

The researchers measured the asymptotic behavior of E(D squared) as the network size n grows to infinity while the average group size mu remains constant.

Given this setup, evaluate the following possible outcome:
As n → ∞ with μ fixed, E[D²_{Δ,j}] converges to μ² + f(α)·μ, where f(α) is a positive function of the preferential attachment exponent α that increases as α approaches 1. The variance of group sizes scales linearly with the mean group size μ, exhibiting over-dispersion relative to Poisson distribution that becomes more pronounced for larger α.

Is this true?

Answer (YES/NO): NO